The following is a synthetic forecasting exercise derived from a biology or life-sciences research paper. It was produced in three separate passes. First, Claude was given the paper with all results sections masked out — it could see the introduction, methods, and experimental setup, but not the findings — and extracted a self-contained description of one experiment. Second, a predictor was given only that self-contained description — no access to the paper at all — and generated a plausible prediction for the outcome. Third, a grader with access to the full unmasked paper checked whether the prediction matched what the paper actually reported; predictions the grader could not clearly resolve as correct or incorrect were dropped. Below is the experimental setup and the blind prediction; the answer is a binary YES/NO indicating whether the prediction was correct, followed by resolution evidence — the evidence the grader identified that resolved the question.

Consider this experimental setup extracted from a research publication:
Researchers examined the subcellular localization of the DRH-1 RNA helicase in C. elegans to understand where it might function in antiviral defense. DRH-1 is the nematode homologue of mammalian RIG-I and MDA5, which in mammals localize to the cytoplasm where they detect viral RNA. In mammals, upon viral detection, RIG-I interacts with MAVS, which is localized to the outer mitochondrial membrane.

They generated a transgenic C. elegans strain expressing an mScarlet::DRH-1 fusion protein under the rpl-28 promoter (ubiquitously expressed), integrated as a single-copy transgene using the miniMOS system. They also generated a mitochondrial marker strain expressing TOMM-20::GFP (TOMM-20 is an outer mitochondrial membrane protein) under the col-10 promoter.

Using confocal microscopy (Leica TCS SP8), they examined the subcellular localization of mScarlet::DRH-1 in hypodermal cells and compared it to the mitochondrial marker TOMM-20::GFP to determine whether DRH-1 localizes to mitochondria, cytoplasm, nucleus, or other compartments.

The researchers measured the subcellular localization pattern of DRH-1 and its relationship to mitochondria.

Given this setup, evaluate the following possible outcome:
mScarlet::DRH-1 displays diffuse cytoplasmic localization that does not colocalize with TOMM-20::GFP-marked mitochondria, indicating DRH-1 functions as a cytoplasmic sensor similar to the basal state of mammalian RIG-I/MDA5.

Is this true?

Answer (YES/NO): YES